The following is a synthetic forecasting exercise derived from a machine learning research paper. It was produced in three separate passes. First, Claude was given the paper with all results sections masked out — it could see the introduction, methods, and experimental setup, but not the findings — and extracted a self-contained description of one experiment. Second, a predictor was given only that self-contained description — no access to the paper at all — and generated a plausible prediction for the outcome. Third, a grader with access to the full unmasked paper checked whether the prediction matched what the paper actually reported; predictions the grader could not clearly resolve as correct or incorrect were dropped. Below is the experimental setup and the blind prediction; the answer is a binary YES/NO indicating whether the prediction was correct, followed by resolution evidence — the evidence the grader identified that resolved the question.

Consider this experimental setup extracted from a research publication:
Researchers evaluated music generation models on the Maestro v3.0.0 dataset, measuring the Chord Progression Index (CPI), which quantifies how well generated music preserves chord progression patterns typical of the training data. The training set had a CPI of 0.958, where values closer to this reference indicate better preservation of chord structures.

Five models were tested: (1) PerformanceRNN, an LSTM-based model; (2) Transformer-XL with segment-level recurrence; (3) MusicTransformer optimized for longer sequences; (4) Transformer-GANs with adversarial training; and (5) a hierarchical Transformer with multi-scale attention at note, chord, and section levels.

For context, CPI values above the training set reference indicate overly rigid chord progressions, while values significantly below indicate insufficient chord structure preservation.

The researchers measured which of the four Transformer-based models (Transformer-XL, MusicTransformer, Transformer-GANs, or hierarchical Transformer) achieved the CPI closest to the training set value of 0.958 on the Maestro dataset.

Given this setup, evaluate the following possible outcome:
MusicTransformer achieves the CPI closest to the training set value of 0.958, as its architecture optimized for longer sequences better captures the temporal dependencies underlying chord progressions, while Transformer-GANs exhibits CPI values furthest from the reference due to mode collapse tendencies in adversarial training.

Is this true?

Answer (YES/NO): NO